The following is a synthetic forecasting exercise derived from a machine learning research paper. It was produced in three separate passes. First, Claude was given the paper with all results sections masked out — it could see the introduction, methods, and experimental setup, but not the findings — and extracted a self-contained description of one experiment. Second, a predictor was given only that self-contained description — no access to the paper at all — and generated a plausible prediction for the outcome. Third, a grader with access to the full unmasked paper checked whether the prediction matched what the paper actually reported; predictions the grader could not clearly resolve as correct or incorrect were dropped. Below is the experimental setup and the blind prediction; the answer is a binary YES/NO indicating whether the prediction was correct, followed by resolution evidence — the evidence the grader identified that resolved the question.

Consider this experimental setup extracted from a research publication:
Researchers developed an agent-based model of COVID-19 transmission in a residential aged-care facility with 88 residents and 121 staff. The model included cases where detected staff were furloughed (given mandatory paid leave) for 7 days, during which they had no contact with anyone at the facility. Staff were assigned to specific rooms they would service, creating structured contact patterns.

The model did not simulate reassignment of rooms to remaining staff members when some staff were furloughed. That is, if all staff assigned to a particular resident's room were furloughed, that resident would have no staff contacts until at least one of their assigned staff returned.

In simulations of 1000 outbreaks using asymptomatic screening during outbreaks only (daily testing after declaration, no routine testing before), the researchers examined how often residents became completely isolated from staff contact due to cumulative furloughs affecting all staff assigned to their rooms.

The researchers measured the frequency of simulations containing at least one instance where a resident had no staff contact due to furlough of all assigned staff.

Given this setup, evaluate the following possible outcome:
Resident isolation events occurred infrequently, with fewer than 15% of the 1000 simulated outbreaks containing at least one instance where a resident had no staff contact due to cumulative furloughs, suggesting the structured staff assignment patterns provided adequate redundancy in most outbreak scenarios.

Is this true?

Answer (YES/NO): YES